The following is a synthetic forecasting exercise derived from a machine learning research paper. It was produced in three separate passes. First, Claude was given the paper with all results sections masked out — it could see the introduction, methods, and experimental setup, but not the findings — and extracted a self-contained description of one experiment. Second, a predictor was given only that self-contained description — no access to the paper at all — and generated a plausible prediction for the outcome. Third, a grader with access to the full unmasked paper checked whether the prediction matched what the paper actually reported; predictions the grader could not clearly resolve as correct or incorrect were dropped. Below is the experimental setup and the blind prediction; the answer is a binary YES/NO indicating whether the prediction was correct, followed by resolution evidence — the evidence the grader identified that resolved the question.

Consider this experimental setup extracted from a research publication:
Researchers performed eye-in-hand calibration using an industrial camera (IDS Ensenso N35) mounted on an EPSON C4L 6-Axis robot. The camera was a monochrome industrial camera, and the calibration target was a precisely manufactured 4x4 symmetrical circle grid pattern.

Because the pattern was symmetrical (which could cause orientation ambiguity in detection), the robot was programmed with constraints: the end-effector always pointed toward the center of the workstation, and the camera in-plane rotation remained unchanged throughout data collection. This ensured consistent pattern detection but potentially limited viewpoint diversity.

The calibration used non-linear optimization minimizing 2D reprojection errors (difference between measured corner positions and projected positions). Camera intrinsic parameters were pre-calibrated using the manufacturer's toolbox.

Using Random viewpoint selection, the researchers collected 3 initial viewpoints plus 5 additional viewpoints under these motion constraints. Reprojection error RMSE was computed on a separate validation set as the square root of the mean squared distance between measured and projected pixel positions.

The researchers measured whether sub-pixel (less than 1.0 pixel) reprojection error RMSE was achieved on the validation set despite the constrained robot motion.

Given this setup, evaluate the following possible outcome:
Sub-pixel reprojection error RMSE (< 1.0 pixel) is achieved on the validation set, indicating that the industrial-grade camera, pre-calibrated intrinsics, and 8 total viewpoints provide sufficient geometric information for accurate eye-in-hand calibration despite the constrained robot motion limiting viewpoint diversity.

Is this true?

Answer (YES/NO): YES